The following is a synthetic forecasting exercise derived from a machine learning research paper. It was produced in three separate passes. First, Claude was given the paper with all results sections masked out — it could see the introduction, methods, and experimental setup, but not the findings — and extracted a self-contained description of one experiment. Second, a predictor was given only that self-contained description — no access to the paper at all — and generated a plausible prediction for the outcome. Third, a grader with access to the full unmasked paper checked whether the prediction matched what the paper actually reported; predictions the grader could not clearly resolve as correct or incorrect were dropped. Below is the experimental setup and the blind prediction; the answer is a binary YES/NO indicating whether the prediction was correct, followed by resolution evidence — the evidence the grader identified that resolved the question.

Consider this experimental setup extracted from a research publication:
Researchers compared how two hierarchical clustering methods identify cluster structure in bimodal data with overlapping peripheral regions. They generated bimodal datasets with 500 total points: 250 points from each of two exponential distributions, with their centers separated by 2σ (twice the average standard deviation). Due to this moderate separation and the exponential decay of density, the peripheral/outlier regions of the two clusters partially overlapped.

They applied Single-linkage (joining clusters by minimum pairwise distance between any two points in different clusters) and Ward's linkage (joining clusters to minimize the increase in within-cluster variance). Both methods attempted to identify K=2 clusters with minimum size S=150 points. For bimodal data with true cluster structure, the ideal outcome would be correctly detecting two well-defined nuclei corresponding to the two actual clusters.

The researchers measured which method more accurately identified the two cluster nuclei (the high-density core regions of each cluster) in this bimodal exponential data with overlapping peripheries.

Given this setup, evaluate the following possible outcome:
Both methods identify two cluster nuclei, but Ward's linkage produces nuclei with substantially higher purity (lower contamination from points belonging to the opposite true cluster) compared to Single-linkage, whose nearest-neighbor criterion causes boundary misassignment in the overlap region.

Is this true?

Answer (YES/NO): NO